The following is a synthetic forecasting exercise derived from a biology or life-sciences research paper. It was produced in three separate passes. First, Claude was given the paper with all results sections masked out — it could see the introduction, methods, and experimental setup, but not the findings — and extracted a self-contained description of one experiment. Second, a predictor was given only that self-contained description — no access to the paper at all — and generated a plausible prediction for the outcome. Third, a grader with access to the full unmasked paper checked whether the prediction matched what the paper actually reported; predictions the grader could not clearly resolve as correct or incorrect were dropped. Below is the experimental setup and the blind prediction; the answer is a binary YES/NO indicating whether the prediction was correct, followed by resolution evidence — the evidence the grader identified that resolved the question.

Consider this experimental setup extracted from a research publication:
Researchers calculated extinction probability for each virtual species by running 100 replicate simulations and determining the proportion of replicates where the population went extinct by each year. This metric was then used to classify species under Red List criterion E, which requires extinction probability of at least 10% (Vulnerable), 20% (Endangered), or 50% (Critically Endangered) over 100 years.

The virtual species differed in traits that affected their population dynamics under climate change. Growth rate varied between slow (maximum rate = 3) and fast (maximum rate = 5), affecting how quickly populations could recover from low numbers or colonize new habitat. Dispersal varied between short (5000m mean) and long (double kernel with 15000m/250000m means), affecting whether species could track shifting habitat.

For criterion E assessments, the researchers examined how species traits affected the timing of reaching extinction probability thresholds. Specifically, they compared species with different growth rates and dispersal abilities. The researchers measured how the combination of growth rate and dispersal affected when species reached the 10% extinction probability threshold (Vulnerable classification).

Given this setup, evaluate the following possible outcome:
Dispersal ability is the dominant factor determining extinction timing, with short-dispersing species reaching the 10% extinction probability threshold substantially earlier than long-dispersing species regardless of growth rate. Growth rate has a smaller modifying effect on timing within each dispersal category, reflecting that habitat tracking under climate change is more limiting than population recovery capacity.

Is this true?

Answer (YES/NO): NO